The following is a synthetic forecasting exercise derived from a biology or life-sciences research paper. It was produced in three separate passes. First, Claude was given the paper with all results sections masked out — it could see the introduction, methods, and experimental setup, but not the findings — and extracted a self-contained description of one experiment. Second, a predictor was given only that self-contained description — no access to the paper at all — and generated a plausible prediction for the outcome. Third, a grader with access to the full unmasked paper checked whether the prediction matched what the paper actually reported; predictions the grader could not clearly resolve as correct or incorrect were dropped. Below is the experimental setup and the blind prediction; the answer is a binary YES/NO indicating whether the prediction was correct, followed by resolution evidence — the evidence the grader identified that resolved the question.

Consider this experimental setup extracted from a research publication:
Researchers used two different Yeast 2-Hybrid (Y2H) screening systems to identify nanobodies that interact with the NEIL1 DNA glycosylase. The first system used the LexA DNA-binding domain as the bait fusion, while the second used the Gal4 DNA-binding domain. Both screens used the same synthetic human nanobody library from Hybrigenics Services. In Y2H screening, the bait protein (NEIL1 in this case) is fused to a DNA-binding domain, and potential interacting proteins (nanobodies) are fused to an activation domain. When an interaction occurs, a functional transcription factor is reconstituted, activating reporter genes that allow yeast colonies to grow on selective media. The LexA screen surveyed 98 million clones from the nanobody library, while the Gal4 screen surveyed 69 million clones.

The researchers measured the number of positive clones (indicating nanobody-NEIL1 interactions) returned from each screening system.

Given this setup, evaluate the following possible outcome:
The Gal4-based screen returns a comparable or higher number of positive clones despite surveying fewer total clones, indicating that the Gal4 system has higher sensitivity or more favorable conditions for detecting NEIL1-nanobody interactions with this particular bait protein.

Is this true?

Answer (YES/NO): YES